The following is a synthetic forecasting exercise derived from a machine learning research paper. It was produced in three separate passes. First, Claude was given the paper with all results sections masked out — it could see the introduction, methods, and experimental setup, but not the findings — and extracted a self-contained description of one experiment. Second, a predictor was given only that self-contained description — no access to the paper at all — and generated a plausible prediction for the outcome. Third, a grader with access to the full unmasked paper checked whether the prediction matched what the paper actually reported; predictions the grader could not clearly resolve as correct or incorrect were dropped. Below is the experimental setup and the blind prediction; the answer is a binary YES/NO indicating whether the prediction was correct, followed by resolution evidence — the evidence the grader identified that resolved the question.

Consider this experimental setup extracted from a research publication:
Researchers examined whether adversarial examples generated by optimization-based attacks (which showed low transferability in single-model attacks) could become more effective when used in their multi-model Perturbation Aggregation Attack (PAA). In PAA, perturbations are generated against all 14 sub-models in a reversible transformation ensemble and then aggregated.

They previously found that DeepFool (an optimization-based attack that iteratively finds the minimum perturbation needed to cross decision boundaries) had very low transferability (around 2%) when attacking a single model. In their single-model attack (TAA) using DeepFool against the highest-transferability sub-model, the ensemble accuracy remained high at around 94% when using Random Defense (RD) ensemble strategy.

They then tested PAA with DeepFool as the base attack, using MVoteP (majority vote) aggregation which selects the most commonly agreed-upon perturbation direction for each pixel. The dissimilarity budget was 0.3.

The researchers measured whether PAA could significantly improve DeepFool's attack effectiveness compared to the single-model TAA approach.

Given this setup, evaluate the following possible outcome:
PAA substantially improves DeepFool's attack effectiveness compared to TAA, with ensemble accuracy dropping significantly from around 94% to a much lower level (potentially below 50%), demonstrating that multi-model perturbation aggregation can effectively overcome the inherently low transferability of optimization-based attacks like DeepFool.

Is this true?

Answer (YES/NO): YES